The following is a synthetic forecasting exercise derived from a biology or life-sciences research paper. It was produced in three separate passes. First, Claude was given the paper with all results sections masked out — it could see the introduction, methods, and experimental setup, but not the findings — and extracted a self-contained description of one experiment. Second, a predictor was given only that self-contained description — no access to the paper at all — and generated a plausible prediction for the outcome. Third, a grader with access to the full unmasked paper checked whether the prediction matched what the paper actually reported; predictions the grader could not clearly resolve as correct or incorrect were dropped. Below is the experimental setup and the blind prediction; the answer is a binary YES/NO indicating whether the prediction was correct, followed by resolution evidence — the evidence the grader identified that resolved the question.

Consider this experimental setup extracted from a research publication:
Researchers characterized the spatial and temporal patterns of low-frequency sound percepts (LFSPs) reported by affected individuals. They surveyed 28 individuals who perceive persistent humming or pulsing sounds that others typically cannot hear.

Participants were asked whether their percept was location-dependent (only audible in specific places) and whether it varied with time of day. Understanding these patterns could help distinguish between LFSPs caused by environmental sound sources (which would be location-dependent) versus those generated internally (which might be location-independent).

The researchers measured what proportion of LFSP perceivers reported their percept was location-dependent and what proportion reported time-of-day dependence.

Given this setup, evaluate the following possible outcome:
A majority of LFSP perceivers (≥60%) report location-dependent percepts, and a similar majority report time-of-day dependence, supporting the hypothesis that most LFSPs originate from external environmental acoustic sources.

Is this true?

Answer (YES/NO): NO